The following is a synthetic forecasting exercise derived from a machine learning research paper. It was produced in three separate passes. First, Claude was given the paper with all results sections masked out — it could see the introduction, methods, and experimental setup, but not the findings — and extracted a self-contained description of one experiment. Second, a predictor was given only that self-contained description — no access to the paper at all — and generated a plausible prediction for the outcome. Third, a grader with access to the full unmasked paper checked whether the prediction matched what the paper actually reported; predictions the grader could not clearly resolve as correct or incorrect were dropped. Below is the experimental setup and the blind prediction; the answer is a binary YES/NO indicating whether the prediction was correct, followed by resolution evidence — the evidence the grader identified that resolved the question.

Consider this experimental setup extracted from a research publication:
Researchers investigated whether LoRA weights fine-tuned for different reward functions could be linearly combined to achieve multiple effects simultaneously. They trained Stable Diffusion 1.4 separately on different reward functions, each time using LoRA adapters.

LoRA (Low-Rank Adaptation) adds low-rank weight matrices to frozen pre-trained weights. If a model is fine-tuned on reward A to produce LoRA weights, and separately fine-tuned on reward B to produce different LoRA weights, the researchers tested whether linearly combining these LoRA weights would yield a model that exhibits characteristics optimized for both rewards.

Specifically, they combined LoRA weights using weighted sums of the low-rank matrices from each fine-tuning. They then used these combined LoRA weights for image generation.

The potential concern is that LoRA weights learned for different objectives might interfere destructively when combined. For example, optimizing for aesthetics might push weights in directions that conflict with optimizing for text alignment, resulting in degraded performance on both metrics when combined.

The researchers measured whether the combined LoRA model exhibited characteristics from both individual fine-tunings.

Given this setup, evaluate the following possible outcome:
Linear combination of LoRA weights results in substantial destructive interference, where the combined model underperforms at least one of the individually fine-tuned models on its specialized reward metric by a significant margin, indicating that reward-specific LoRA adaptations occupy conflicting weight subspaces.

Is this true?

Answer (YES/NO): NO